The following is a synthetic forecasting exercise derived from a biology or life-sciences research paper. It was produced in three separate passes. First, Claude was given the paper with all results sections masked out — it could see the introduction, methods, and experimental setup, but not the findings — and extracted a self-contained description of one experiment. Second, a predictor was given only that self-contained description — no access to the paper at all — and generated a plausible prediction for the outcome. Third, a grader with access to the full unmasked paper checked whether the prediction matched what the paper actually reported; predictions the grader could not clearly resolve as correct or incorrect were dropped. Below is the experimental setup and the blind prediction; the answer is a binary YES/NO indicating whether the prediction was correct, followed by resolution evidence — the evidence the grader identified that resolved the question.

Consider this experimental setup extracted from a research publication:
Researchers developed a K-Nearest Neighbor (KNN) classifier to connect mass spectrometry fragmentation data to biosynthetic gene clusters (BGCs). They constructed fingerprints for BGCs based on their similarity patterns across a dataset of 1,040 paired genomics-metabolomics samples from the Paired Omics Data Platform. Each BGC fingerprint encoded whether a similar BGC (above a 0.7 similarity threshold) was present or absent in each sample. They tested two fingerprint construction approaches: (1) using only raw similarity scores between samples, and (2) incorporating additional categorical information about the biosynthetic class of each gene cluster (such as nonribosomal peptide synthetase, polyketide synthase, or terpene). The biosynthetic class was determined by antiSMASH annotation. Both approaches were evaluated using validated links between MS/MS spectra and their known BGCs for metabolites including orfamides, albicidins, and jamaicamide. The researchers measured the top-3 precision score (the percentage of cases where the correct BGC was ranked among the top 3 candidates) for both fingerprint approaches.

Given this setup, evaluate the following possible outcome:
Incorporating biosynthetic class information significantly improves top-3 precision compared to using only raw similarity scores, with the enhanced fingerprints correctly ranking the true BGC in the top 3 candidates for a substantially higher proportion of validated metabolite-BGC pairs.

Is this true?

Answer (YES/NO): NO